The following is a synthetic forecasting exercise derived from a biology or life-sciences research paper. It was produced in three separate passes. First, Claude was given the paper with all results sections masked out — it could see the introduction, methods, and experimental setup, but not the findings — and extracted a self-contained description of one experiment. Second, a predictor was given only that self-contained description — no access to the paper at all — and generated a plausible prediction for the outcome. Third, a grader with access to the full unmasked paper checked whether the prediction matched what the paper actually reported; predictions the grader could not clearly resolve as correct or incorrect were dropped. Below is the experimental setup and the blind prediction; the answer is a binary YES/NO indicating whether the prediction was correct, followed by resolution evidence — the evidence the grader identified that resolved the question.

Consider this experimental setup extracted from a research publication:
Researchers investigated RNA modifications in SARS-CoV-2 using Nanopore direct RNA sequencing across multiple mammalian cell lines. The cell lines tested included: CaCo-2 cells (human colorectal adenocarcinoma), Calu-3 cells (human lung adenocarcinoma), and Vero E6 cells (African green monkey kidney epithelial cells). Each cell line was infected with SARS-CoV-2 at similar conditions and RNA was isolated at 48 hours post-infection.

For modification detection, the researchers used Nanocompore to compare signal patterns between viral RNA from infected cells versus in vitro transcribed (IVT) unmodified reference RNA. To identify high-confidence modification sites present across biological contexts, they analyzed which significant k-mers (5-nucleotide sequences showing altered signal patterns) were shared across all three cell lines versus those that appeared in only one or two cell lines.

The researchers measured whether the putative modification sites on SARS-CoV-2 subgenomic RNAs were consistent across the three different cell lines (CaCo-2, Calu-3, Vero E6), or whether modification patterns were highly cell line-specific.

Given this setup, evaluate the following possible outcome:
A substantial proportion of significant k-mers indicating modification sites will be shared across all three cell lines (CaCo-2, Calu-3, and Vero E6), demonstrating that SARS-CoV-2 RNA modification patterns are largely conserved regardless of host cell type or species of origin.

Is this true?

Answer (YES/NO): NO